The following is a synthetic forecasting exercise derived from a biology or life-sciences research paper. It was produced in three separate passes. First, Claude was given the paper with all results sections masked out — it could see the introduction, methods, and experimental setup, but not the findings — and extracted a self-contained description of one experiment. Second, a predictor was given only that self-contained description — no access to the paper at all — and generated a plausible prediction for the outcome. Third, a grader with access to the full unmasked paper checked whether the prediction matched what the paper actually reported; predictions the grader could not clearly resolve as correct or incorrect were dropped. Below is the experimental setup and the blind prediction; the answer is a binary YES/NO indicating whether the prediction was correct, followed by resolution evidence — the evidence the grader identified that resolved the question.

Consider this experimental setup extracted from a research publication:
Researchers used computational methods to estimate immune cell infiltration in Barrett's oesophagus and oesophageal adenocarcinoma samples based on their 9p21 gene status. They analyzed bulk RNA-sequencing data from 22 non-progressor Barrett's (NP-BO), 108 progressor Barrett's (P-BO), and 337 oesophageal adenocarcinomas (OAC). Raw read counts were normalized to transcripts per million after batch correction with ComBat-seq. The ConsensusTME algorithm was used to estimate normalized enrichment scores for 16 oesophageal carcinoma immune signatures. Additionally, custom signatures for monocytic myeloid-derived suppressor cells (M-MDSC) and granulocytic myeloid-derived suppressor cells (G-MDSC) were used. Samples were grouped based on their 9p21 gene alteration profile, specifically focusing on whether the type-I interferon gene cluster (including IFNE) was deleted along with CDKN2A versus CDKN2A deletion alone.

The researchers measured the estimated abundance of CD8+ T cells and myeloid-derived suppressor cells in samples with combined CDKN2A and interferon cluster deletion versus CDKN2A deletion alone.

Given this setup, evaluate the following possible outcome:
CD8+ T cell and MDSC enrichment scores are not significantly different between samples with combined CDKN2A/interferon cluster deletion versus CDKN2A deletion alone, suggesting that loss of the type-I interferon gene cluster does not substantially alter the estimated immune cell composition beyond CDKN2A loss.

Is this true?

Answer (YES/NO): NO